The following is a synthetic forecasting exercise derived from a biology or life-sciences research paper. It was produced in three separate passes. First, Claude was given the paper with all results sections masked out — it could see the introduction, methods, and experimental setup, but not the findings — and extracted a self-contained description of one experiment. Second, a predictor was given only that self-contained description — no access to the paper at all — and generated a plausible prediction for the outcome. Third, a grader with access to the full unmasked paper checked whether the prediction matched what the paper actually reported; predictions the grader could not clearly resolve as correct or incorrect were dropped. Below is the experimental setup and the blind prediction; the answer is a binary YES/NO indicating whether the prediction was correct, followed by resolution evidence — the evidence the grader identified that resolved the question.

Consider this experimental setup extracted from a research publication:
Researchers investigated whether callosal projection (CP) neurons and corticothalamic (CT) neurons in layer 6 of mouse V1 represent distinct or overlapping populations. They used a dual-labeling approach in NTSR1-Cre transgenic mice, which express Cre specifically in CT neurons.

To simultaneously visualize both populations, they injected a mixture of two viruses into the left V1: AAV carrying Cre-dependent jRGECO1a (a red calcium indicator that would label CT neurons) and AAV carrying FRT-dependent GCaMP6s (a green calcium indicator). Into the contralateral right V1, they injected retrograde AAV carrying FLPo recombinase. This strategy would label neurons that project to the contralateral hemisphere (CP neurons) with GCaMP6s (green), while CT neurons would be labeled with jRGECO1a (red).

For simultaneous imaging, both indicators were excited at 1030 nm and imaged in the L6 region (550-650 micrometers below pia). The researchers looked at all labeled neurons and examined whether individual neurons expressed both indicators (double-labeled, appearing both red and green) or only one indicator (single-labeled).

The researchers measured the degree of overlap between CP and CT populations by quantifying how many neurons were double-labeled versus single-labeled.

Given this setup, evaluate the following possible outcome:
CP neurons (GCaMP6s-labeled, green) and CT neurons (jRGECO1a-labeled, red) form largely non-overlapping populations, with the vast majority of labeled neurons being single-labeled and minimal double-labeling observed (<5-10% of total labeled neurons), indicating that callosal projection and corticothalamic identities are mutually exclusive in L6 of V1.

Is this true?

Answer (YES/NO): YES